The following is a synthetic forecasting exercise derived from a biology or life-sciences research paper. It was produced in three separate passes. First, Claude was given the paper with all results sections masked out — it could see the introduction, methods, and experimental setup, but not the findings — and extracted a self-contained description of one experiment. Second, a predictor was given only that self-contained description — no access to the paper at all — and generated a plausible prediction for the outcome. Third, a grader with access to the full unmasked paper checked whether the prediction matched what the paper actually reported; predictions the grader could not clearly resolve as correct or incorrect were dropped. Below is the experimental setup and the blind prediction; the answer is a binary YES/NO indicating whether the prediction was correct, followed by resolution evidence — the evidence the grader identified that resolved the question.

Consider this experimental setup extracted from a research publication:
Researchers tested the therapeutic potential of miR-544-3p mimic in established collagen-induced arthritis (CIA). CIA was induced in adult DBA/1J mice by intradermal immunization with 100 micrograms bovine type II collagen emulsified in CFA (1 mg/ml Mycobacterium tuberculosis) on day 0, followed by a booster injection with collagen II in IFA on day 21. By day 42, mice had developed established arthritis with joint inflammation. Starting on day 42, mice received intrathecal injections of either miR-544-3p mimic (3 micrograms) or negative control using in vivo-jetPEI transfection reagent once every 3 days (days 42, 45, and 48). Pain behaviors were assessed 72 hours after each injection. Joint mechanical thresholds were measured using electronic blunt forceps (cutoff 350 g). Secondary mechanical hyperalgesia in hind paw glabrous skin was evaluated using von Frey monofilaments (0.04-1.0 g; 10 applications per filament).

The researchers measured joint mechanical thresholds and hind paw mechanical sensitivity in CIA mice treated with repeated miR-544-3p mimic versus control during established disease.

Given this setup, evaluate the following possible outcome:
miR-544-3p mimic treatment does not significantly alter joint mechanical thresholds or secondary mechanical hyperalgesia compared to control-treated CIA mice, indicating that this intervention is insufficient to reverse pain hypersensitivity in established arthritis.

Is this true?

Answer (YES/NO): NO